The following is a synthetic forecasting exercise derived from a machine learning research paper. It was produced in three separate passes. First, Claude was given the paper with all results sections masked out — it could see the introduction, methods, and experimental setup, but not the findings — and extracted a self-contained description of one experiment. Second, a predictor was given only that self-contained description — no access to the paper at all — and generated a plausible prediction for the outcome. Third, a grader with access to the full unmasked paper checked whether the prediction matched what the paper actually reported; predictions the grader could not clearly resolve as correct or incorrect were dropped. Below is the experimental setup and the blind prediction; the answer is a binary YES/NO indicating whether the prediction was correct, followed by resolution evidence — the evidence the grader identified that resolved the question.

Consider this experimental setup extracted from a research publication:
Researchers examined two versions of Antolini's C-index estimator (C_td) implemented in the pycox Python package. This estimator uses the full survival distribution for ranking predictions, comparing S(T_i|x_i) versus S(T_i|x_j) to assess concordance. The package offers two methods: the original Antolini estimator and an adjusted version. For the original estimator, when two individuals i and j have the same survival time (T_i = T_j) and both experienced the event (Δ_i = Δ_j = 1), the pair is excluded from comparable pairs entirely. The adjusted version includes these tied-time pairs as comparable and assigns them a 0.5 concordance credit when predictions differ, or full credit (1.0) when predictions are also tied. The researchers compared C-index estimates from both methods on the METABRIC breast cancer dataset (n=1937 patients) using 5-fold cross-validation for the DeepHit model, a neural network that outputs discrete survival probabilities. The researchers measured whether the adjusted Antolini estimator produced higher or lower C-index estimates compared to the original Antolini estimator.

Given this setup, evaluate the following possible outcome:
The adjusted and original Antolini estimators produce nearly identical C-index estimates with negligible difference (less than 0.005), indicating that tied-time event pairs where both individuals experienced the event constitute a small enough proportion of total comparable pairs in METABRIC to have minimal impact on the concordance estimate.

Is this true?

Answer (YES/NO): YES